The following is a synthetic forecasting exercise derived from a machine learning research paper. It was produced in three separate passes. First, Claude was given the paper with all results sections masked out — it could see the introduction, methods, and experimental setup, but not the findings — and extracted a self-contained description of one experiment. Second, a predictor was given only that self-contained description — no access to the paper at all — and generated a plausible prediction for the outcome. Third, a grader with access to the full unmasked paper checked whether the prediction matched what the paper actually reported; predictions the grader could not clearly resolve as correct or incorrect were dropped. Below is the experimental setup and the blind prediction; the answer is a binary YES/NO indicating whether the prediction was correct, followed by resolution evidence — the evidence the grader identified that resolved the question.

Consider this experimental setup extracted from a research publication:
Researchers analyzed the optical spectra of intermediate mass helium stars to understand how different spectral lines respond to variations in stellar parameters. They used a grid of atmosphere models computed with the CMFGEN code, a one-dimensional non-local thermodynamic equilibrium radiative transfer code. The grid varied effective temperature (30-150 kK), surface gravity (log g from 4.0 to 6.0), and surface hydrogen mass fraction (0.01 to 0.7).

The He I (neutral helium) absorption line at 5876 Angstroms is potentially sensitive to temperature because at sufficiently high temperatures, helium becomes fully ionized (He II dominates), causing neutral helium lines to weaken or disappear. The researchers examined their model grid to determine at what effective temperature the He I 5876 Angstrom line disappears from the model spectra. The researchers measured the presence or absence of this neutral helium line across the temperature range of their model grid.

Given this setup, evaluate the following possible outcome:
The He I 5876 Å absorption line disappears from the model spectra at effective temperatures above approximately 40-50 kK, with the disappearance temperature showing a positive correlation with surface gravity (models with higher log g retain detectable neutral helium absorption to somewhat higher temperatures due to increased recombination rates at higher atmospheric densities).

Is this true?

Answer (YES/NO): NO